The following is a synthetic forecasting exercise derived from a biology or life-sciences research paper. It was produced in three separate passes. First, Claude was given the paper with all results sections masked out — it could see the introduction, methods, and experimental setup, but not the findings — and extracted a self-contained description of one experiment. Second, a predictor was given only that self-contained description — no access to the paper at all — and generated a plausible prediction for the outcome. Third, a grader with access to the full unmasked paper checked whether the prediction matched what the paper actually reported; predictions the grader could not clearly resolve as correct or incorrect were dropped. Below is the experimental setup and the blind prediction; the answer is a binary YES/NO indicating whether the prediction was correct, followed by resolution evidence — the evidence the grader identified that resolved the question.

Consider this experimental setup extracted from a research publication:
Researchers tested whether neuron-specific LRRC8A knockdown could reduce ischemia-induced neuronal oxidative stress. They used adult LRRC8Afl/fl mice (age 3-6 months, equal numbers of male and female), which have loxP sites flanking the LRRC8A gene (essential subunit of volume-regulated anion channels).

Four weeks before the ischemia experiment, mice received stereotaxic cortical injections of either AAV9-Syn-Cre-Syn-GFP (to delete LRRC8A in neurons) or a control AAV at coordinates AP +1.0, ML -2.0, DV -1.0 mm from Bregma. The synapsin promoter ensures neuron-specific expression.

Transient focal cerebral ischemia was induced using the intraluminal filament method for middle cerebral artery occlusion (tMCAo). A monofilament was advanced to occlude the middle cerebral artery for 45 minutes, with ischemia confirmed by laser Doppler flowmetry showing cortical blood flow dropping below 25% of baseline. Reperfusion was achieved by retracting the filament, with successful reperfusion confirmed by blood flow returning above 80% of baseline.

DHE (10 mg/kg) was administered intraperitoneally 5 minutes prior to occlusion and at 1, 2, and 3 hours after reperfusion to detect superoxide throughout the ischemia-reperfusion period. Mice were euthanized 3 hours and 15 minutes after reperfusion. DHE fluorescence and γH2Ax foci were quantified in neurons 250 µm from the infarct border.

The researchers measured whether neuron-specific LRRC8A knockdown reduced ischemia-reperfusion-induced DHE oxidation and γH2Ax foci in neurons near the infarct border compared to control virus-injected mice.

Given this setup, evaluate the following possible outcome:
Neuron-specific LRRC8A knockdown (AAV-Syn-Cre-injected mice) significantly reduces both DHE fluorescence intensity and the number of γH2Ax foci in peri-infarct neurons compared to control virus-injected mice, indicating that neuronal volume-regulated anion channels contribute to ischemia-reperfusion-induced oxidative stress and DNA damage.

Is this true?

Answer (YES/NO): YES